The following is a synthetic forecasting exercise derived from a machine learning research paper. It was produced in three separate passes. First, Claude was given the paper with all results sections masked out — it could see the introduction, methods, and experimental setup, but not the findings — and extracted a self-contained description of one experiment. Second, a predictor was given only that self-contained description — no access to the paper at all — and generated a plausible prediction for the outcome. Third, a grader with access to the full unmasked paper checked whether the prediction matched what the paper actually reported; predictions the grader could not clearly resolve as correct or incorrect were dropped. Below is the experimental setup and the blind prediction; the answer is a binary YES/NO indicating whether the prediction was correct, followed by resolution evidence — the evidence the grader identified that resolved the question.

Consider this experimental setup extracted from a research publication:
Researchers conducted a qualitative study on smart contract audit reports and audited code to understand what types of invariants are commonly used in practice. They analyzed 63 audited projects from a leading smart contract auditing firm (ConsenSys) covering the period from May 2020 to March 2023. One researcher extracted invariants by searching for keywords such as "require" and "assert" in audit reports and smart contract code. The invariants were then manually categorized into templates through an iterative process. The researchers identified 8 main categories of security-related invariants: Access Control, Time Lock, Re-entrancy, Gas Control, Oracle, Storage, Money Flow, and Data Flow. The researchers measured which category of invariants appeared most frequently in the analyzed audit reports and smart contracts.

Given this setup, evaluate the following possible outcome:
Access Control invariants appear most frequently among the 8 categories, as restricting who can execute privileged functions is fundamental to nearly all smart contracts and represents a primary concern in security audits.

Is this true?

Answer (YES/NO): YES